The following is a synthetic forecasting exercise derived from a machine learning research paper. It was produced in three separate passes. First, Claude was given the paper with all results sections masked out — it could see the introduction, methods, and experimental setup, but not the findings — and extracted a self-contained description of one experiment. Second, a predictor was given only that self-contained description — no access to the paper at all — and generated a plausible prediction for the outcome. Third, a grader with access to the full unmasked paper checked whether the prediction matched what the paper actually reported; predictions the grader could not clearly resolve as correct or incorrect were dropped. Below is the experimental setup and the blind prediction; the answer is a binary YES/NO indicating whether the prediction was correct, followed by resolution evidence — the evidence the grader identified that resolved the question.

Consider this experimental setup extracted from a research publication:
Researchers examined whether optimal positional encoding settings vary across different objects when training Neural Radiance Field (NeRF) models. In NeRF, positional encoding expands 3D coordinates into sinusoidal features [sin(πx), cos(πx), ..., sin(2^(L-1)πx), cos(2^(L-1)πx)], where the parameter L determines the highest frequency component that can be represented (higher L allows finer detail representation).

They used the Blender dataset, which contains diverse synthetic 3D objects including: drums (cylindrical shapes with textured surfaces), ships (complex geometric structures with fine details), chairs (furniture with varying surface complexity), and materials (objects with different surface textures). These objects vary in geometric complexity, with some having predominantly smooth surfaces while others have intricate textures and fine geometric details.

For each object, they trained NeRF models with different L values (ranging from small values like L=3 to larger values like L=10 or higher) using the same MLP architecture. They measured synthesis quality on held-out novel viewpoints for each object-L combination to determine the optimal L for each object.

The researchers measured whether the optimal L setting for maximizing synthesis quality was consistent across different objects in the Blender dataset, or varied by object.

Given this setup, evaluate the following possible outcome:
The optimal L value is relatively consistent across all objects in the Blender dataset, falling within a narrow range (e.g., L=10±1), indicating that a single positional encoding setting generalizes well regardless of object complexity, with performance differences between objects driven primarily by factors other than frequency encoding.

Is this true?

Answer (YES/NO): NO